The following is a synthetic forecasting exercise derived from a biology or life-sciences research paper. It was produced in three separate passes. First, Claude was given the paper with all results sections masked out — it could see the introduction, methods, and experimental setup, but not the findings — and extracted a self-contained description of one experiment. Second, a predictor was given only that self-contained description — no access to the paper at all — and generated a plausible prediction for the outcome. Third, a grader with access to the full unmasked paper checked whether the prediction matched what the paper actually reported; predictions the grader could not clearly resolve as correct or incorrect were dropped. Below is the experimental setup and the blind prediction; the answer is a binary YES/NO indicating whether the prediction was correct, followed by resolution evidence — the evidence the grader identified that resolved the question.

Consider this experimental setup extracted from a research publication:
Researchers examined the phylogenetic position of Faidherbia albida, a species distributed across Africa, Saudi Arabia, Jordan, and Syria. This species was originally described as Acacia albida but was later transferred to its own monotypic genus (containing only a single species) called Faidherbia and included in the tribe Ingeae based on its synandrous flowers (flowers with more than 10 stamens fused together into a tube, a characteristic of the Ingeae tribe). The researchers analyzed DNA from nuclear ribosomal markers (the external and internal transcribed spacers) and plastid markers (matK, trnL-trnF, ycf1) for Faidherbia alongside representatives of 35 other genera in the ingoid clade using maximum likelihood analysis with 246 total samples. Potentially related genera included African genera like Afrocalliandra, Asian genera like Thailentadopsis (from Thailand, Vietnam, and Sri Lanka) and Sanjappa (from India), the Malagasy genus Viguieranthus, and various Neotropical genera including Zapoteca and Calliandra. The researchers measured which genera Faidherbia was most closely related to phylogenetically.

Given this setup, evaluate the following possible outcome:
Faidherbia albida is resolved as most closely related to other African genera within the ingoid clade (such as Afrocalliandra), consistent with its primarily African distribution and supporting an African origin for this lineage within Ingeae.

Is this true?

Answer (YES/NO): NO